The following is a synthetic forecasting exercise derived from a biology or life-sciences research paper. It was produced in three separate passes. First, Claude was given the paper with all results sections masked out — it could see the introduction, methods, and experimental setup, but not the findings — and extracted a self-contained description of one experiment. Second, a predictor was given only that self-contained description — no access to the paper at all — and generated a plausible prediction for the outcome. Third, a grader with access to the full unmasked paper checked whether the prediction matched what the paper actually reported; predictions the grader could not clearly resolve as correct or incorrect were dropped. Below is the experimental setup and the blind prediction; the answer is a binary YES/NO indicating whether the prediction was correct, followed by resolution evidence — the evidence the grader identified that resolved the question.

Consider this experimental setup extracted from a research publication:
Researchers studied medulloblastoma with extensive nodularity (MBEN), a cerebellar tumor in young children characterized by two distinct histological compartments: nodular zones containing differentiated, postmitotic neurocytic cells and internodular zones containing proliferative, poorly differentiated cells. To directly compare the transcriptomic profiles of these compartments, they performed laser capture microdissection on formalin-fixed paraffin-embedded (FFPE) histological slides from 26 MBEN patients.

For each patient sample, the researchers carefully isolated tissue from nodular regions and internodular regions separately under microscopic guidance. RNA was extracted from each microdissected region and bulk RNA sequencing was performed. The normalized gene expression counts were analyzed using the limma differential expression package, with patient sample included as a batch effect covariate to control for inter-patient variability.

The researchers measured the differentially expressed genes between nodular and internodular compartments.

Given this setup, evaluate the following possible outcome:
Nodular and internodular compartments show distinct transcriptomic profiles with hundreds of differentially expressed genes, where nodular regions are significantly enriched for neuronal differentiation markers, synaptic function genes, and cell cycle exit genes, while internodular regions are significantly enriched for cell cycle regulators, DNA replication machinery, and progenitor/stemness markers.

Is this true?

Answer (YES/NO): NO